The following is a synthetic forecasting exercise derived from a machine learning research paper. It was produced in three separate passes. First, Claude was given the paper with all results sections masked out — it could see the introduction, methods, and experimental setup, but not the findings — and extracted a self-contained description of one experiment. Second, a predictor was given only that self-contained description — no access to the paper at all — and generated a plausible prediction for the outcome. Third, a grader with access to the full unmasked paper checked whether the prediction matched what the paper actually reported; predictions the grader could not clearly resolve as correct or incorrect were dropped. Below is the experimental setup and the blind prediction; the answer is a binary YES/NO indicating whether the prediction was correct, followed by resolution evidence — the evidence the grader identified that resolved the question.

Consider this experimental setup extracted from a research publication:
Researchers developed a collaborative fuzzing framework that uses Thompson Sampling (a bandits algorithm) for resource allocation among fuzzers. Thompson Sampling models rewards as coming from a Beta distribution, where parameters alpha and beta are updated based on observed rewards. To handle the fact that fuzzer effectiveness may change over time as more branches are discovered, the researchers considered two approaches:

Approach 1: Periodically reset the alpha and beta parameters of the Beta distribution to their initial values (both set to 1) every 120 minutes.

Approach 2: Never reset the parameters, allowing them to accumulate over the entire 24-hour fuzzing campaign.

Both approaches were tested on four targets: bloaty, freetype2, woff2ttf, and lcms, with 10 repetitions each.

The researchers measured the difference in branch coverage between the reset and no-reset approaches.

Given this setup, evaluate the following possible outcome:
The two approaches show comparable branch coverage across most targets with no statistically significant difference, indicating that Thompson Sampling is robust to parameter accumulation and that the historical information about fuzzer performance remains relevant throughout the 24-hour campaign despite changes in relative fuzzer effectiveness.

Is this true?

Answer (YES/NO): NO